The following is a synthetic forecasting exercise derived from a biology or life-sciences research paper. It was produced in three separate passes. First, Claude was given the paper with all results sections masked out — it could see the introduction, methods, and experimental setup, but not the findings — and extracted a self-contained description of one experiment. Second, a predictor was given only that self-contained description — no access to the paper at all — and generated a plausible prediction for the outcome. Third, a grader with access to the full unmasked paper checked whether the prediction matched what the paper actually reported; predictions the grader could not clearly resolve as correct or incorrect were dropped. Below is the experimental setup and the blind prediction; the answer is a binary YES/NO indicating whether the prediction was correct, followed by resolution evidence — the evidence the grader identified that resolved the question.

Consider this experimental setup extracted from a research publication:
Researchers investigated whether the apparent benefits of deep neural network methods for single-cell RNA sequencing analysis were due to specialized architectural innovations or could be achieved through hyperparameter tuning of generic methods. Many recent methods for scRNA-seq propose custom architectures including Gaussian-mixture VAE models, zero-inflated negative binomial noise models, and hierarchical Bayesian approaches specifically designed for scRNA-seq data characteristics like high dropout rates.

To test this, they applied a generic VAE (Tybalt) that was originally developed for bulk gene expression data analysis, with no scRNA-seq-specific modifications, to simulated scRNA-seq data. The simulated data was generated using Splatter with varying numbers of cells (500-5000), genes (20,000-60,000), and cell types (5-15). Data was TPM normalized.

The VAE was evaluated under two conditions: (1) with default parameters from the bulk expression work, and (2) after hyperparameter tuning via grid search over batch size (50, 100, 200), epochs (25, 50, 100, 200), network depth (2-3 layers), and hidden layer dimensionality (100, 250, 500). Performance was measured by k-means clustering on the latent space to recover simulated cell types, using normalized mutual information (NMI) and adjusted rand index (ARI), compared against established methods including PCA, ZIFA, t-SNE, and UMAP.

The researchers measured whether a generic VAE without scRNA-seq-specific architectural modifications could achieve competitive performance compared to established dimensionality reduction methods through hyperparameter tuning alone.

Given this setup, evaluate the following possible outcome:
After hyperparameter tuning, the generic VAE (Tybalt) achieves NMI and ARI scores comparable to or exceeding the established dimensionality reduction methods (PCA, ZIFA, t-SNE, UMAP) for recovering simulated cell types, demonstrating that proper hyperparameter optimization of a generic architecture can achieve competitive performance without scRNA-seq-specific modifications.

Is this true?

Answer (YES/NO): YES